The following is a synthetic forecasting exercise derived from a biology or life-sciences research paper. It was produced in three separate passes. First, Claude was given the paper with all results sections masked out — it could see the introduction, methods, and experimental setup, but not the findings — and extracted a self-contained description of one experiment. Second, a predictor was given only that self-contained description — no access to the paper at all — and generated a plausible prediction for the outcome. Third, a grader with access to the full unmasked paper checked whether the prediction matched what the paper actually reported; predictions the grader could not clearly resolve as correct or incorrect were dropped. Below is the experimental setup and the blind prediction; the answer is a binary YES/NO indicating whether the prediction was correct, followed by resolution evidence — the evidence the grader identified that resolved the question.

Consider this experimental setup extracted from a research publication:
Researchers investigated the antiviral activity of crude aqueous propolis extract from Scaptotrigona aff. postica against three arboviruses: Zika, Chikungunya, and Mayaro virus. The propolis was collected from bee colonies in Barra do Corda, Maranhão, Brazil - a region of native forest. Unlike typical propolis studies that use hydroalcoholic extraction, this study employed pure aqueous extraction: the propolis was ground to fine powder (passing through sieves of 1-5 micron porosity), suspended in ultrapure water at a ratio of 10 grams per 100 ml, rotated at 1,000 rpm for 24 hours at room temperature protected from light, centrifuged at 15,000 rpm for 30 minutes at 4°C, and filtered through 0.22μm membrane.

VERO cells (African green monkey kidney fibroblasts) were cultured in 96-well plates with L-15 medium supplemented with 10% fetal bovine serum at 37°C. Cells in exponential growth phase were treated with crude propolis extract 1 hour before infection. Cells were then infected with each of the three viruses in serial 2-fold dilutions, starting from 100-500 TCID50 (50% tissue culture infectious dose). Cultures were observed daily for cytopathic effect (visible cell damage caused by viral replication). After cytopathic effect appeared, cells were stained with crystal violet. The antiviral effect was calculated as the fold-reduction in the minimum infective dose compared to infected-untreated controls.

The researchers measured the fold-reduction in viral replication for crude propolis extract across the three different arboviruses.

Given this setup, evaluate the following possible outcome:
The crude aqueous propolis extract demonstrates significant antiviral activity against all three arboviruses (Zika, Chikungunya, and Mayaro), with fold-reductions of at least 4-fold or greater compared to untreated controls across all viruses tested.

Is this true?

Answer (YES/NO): YES